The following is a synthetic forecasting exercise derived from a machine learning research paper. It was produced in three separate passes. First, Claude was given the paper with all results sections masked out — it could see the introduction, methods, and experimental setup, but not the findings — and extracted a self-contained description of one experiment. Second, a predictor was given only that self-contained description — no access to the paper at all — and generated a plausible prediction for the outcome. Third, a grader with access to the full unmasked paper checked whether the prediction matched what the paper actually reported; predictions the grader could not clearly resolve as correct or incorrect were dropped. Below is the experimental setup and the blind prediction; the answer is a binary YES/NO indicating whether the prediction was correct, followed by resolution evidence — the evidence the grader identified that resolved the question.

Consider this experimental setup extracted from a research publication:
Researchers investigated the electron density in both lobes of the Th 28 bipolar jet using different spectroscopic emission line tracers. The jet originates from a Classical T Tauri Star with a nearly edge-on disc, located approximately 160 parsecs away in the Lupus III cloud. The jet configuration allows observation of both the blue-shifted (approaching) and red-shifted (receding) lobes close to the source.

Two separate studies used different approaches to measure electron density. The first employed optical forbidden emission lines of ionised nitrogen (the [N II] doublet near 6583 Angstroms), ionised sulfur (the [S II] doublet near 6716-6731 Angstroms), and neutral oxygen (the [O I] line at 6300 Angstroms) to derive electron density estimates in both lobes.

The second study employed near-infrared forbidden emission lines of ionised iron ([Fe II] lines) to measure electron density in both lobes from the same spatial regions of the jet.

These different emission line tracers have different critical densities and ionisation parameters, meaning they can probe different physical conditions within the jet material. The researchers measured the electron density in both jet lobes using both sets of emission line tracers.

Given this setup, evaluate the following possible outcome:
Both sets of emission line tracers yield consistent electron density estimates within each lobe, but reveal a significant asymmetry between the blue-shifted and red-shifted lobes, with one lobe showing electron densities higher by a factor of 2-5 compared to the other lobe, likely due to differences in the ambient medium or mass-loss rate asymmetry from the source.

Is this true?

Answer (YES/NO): NO